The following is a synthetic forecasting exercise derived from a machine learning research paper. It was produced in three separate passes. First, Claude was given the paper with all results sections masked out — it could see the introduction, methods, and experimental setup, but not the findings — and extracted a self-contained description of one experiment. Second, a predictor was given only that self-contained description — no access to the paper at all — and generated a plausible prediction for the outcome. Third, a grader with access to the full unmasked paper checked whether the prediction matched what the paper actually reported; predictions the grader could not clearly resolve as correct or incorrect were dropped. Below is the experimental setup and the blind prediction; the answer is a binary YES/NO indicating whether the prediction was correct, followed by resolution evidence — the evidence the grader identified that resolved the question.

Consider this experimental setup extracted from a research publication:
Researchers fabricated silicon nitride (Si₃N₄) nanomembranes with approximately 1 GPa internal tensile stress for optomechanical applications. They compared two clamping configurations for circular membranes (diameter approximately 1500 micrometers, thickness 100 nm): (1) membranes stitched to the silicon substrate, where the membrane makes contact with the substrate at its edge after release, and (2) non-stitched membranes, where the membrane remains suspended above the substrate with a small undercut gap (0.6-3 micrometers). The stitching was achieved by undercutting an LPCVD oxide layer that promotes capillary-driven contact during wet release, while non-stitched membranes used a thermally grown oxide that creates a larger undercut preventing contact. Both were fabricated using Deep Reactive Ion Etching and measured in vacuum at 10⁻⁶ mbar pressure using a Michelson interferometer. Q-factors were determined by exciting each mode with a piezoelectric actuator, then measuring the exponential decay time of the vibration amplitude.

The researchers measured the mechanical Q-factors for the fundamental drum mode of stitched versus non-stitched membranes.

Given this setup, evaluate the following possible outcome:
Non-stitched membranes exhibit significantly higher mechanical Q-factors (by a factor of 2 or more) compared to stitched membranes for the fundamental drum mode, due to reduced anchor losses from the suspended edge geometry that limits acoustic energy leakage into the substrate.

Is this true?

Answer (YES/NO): NO